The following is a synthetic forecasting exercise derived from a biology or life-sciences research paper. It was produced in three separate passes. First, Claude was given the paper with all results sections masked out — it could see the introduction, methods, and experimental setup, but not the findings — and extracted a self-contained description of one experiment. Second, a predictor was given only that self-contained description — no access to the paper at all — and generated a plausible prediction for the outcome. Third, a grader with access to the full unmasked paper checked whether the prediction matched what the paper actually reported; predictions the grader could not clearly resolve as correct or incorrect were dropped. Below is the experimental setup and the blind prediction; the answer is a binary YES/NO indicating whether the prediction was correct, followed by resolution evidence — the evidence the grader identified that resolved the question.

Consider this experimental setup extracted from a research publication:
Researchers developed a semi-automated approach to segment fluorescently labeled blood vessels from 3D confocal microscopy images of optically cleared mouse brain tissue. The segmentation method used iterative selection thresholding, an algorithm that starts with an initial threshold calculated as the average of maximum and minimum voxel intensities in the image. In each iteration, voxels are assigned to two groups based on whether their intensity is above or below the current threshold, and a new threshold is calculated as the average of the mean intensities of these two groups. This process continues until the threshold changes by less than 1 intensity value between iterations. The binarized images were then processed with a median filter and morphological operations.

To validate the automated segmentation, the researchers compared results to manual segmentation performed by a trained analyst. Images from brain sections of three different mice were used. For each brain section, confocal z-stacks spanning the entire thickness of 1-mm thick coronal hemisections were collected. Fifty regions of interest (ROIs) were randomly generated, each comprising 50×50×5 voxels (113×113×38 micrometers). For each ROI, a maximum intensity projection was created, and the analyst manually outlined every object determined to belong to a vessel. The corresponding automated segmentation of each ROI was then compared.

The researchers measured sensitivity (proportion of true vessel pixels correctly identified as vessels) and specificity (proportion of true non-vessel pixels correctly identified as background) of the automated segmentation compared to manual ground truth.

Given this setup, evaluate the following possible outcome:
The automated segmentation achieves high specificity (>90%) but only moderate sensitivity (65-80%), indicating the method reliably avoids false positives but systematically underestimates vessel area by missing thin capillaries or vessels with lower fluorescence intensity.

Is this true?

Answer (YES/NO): NO